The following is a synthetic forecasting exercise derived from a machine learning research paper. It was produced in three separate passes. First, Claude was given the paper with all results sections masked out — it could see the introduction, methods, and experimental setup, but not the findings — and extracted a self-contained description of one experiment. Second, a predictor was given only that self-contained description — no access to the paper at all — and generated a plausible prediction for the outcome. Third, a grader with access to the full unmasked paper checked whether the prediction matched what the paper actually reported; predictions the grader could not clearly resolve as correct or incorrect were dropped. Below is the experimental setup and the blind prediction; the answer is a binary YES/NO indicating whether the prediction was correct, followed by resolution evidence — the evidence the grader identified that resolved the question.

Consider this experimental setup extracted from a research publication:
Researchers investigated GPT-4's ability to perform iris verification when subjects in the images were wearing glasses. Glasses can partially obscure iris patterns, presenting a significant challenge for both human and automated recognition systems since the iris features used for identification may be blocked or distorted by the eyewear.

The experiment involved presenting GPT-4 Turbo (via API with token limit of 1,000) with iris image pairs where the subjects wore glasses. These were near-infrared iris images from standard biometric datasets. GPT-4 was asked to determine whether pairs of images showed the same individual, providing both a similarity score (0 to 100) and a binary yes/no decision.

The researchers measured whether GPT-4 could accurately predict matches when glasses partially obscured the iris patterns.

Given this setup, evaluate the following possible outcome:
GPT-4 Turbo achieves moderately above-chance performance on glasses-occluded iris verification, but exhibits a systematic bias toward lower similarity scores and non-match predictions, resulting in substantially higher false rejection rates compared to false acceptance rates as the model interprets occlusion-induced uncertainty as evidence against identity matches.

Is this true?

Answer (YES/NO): NO